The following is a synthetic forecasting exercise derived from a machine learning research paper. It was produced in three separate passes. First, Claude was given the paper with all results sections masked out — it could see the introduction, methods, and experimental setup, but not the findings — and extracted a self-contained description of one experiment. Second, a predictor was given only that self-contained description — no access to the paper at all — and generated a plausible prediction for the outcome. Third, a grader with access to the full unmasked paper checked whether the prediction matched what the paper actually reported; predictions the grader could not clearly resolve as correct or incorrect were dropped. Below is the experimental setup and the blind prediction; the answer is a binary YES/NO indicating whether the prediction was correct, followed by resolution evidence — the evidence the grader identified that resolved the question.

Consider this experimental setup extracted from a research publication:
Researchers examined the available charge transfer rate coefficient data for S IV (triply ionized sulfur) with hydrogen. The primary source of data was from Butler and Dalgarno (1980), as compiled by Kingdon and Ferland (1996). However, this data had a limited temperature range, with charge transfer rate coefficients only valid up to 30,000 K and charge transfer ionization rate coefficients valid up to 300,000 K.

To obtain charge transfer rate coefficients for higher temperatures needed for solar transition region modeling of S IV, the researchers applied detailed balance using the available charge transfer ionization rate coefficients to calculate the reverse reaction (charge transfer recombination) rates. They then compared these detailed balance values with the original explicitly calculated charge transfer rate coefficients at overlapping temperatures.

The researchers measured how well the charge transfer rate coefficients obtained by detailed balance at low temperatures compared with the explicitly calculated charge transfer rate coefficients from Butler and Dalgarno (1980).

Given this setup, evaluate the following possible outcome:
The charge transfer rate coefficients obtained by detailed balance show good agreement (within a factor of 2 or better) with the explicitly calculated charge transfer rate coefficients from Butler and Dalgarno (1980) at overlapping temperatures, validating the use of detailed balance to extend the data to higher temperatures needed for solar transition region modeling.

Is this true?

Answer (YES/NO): NO